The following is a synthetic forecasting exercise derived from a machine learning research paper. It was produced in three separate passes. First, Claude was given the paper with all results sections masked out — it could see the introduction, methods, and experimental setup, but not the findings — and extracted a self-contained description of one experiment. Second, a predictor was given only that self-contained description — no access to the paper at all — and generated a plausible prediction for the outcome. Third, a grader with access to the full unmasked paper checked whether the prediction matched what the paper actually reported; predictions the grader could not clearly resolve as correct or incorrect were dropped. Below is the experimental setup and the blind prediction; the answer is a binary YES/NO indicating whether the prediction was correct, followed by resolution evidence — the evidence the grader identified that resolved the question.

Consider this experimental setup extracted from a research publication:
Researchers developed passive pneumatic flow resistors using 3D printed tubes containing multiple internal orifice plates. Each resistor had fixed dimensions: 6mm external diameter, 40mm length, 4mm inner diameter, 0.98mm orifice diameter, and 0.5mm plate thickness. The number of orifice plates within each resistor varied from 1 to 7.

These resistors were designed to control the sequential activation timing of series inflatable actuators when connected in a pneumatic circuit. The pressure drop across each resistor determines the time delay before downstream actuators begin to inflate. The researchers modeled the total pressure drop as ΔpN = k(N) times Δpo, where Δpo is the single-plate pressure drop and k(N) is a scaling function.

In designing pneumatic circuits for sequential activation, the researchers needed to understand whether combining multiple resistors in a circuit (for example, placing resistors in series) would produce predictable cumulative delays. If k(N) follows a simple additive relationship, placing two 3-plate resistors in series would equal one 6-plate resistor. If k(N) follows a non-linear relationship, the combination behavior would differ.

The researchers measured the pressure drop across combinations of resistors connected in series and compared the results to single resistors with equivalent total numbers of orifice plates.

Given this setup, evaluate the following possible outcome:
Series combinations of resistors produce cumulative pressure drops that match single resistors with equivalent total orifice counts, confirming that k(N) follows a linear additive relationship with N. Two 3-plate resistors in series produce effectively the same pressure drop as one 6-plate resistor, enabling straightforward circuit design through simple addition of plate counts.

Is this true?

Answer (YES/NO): NO